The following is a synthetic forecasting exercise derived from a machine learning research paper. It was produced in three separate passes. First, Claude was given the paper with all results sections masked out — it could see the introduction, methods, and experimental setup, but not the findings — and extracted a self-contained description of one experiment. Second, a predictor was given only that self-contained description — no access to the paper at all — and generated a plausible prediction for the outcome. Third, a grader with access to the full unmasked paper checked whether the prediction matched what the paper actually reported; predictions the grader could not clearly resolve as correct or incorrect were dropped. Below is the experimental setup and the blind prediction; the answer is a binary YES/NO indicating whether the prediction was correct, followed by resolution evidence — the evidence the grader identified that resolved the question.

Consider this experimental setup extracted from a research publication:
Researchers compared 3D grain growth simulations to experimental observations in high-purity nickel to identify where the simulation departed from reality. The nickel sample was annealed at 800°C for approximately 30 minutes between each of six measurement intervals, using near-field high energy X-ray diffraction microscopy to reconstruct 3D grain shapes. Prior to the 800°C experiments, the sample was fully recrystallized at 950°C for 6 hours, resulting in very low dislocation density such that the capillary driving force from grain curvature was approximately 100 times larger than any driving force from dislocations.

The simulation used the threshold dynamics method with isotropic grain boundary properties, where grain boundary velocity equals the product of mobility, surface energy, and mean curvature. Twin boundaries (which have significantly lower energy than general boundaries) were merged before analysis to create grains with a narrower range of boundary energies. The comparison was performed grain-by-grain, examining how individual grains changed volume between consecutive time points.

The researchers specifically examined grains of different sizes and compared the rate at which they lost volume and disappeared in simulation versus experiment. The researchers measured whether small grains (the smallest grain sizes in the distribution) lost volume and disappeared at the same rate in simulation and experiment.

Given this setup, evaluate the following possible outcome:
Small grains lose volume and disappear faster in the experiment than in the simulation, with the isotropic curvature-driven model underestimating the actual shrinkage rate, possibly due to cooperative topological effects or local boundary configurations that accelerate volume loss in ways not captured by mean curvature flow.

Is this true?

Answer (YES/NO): NO